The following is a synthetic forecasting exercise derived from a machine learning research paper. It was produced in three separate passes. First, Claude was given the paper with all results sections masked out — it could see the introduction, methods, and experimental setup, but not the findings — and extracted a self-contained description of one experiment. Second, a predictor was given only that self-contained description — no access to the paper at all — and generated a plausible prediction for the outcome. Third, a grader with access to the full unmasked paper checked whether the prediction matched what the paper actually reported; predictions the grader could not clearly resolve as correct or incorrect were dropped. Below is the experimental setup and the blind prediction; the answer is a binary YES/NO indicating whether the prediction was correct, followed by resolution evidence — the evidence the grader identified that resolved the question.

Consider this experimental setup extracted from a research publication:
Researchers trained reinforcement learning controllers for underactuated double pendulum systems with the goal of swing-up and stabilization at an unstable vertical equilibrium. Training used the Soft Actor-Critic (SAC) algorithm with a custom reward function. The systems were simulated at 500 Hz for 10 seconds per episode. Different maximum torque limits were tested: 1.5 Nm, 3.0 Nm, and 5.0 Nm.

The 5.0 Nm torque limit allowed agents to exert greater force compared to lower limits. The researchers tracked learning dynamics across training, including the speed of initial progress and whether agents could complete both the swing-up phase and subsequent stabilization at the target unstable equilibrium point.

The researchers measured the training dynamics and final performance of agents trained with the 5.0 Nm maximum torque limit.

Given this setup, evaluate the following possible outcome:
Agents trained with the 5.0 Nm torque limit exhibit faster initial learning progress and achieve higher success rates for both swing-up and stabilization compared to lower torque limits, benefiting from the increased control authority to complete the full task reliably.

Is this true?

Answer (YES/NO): NO